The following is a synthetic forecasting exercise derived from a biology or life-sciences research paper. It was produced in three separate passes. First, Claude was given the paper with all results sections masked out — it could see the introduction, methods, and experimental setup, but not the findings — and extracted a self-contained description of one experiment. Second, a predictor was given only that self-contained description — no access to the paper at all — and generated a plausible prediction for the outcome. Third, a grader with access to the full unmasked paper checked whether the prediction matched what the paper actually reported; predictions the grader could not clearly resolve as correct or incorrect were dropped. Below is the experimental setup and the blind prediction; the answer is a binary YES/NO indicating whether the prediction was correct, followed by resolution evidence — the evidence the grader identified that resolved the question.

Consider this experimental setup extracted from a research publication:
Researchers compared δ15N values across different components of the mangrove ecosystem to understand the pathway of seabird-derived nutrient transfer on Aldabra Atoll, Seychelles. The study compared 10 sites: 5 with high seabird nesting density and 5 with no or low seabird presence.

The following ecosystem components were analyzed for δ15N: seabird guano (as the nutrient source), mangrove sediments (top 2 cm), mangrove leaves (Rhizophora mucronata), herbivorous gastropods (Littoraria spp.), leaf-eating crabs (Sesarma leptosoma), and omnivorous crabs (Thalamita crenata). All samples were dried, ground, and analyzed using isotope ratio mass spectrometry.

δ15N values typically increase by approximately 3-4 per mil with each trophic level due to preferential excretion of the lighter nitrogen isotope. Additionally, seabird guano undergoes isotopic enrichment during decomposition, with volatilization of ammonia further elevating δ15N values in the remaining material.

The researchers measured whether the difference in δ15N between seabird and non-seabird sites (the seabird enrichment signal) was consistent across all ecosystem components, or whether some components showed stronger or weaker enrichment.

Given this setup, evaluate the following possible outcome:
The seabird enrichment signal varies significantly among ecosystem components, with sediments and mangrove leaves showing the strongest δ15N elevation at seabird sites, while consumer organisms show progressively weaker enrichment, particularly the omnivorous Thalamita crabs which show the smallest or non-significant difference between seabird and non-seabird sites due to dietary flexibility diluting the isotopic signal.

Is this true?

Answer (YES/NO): NO